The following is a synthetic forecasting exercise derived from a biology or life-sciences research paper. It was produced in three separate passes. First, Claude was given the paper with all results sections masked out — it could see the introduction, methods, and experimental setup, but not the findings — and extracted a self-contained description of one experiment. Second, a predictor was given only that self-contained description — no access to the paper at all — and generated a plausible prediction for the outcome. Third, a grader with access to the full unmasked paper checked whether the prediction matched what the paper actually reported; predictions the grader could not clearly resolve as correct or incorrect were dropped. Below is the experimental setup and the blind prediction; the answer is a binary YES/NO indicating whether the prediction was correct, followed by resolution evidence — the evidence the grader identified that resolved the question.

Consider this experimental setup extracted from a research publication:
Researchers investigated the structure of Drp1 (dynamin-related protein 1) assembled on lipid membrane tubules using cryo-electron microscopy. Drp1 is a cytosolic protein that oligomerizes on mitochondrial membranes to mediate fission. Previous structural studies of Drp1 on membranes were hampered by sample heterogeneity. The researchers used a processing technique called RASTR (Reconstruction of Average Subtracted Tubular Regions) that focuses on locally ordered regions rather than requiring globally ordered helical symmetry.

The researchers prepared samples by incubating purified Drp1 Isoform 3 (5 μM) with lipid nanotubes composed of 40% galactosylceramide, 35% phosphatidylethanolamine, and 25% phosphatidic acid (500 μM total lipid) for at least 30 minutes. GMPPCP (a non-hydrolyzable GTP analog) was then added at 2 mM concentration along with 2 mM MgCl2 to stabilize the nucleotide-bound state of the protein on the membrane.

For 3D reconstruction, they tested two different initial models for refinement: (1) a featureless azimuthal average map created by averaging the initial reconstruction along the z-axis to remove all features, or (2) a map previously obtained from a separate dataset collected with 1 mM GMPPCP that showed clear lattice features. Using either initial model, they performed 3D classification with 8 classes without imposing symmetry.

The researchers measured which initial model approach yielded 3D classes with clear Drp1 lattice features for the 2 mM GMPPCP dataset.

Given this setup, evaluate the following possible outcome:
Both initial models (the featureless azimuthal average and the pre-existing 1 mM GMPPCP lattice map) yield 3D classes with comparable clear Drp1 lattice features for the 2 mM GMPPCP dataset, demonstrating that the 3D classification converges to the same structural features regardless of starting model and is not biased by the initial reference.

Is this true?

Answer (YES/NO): NO